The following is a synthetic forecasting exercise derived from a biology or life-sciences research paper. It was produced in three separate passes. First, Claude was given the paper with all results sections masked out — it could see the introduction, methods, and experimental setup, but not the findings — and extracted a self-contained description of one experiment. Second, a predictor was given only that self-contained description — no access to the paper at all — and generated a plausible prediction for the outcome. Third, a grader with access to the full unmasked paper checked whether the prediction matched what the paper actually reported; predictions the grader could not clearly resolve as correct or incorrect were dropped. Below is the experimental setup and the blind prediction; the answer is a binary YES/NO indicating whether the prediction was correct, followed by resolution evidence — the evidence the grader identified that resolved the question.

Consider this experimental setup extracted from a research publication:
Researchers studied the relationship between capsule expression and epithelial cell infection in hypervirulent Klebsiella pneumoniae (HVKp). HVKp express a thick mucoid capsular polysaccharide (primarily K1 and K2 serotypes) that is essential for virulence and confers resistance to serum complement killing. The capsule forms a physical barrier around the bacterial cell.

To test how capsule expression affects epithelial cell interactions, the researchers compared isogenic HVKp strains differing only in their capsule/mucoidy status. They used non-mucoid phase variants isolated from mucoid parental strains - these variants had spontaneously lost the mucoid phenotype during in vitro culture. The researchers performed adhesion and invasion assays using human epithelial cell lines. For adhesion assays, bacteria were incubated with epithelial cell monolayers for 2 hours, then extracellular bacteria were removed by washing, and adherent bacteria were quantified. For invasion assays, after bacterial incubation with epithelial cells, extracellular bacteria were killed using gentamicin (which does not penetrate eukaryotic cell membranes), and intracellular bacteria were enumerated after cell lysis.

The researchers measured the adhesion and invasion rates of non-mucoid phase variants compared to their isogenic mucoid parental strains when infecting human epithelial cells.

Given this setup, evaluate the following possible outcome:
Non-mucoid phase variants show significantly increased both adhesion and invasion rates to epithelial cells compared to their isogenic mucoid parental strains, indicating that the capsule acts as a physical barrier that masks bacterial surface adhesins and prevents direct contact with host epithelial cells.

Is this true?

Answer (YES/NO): YES